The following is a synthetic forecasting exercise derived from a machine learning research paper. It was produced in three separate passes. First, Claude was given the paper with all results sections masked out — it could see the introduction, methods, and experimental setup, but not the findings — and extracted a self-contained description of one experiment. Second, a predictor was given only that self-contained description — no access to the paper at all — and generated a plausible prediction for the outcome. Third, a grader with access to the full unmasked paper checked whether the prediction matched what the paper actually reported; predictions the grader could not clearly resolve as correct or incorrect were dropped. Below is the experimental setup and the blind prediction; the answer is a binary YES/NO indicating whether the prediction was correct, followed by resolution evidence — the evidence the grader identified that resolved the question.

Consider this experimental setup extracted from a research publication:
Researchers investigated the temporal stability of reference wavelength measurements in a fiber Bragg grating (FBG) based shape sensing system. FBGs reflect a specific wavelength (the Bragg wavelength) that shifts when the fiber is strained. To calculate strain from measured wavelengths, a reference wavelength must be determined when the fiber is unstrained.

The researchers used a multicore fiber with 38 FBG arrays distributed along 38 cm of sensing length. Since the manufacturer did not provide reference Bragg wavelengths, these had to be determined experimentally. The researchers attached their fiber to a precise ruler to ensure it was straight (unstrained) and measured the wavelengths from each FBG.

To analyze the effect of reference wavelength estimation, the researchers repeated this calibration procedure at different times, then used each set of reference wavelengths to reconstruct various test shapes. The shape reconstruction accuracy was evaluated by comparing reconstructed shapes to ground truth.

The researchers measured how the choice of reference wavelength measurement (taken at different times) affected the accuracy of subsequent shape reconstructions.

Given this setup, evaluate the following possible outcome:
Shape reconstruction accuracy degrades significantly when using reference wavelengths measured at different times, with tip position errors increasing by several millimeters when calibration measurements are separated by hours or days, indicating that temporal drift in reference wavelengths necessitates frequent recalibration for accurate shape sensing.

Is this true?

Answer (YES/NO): NO